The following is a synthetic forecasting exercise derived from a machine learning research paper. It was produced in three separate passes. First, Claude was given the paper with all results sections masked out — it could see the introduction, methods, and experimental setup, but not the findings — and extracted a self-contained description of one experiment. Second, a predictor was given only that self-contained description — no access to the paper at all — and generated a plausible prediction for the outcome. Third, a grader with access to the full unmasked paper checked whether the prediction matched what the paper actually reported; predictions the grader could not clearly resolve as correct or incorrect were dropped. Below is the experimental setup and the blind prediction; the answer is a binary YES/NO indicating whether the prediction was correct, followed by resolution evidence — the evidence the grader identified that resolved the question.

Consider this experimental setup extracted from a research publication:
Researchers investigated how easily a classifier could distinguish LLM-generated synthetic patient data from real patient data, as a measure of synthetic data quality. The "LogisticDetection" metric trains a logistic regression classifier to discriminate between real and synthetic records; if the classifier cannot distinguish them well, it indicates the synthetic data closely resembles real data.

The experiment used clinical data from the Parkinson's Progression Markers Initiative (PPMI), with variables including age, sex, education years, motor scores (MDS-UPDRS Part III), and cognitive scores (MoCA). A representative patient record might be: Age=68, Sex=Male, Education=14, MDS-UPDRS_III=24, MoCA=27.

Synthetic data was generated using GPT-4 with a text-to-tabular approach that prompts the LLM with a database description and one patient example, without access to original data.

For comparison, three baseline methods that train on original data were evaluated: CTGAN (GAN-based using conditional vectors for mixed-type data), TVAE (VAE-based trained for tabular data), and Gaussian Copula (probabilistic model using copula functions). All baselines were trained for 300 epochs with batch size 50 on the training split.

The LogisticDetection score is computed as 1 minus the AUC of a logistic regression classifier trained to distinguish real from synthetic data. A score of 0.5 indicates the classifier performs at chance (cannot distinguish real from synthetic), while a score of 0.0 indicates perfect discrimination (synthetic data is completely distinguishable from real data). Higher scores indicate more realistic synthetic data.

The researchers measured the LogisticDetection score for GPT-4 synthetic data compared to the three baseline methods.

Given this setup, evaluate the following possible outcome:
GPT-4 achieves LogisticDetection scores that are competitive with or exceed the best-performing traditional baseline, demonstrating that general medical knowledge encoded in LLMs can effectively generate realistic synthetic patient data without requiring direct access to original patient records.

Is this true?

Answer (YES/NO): NO